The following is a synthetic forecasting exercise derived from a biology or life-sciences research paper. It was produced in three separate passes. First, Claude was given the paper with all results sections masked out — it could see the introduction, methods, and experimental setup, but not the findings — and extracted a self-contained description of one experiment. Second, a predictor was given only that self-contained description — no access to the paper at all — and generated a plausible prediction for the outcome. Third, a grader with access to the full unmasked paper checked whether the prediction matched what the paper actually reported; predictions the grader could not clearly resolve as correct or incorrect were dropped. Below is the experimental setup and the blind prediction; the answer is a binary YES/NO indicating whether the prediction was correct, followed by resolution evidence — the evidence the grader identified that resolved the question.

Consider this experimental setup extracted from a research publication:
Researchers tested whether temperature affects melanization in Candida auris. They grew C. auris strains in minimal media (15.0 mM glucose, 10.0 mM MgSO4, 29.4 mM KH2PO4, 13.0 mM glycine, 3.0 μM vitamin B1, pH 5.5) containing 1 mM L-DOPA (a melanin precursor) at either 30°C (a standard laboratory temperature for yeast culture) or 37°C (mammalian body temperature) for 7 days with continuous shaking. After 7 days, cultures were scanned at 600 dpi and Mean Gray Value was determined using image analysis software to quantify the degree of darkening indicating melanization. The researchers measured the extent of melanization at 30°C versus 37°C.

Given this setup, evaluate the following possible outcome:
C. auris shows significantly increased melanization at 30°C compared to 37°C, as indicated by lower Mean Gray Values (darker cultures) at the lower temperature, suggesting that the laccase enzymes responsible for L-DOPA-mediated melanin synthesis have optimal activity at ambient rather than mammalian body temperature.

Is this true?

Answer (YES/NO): NO